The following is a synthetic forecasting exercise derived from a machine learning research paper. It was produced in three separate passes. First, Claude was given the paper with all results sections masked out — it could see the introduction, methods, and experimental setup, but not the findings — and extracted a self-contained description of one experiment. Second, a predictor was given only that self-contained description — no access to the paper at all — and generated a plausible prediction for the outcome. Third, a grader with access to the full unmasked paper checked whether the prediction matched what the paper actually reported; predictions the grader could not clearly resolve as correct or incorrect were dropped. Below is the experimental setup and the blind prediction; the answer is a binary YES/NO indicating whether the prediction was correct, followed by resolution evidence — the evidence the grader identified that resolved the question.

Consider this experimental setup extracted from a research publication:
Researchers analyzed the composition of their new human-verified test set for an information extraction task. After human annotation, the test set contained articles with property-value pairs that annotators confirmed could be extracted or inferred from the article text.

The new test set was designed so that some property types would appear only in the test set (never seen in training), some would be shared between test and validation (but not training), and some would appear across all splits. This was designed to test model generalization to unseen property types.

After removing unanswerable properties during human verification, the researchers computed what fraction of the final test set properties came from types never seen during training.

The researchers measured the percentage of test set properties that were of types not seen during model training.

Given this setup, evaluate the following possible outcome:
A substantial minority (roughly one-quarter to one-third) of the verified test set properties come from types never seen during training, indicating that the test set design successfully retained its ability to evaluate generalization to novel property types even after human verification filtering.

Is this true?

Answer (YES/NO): YES